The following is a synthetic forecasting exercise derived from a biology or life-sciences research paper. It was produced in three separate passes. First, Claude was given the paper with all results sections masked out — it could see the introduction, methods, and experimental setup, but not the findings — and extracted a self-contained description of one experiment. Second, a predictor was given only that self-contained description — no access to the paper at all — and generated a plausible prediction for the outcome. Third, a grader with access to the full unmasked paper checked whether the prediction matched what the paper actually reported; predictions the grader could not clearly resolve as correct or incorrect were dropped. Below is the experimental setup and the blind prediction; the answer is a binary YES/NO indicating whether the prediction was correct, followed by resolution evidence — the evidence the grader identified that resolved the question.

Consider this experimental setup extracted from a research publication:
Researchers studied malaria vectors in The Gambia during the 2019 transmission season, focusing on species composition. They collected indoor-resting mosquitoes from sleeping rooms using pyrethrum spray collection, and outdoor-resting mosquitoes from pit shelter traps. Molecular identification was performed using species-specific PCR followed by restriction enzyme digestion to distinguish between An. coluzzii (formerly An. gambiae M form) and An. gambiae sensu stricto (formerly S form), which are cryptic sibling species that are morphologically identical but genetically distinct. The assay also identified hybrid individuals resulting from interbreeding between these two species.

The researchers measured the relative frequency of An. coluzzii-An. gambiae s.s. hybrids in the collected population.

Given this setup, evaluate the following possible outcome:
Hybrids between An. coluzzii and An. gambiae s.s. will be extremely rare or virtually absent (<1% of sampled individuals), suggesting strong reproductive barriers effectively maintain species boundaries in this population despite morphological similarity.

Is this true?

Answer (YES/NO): NO